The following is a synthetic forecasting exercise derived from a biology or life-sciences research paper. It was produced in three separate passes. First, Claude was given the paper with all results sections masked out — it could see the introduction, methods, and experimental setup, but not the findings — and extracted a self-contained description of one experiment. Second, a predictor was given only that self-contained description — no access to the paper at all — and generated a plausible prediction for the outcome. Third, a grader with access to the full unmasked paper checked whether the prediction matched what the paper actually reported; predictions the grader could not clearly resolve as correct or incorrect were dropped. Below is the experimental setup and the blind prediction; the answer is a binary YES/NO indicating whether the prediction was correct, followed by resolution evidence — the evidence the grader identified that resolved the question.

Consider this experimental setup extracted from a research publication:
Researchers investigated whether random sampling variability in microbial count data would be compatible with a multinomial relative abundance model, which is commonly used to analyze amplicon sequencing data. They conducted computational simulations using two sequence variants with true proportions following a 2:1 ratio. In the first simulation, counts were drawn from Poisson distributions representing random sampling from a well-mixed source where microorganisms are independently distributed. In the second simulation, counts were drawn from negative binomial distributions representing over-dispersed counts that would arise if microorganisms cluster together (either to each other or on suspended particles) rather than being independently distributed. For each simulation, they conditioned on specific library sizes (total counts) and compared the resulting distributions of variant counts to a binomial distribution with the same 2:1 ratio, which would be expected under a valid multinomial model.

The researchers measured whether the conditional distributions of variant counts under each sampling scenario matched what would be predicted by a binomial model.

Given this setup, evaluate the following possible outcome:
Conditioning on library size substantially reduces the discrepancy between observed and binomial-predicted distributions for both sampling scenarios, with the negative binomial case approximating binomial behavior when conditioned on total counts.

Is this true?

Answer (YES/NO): NO